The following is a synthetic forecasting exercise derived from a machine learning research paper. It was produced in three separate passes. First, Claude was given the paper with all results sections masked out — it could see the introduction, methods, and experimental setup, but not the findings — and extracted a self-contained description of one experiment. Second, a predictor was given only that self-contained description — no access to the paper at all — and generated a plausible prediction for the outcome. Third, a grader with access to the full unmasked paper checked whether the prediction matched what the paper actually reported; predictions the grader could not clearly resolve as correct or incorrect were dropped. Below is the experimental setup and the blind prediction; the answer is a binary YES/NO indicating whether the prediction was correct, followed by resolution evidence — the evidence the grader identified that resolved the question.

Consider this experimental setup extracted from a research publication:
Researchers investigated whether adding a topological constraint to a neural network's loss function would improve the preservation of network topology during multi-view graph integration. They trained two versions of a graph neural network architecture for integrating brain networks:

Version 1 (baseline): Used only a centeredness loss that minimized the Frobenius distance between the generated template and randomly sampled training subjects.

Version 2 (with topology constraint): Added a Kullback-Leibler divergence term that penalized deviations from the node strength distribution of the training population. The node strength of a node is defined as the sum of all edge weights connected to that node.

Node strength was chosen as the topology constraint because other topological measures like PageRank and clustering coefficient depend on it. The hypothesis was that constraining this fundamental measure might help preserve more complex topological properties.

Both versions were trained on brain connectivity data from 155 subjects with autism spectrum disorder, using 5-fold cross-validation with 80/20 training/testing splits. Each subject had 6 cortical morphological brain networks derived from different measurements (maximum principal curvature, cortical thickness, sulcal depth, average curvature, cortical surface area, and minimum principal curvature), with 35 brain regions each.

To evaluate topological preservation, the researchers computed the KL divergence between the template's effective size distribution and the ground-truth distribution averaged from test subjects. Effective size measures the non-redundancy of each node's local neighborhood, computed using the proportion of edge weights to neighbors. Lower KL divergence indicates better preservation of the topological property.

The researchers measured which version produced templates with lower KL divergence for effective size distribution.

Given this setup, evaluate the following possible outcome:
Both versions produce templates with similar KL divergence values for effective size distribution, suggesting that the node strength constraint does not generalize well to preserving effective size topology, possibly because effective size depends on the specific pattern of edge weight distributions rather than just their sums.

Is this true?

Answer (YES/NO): NO